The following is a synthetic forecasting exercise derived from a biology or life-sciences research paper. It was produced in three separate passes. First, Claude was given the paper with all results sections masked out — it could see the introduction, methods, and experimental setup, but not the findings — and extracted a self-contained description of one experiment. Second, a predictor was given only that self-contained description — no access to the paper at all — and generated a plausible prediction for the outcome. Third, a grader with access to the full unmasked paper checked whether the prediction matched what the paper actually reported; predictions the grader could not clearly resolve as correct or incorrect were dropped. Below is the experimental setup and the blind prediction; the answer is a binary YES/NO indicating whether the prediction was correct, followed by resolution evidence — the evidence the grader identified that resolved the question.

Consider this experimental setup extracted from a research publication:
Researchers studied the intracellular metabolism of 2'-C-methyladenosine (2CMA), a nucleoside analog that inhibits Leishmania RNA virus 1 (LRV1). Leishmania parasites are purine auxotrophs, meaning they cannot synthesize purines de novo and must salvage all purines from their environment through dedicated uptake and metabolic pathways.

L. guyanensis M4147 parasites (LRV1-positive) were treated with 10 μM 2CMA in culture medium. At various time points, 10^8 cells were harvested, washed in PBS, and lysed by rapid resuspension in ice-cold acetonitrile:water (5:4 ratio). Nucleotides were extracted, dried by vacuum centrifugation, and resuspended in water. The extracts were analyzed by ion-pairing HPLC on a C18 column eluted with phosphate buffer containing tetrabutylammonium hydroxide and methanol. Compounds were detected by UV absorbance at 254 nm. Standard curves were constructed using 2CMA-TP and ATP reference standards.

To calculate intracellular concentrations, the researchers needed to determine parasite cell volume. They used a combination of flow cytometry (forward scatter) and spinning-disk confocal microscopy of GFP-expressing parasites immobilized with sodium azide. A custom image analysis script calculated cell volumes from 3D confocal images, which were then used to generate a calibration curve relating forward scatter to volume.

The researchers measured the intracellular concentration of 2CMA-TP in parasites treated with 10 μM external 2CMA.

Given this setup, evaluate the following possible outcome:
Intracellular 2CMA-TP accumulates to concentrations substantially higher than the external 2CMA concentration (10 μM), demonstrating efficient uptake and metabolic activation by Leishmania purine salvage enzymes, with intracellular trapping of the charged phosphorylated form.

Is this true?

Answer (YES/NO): YES